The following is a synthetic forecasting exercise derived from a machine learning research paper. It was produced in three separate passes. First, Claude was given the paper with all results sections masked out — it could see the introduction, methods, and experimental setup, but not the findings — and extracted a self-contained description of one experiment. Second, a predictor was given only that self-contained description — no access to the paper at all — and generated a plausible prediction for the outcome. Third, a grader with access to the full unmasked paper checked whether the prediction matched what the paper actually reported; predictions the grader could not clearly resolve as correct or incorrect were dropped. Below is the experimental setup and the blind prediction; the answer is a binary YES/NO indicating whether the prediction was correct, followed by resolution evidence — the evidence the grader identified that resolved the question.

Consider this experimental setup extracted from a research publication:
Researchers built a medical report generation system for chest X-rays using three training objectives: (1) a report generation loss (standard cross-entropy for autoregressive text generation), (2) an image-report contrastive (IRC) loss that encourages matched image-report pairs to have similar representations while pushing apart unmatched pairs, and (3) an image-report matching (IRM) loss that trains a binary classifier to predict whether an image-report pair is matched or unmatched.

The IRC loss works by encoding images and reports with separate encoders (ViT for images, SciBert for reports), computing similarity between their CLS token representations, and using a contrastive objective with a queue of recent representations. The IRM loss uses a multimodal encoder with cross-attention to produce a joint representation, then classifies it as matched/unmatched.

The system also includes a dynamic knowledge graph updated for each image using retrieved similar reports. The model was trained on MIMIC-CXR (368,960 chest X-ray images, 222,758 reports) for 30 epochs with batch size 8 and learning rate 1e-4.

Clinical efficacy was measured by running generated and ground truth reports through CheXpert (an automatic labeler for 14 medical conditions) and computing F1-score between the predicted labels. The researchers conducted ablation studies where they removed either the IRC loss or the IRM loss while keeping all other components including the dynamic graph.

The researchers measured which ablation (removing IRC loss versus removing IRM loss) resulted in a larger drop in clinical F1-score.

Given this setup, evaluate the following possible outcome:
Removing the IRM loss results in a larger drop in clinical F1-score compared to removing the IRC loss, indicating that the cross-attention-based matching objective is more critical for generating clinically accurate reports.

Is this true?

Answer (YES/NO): NO